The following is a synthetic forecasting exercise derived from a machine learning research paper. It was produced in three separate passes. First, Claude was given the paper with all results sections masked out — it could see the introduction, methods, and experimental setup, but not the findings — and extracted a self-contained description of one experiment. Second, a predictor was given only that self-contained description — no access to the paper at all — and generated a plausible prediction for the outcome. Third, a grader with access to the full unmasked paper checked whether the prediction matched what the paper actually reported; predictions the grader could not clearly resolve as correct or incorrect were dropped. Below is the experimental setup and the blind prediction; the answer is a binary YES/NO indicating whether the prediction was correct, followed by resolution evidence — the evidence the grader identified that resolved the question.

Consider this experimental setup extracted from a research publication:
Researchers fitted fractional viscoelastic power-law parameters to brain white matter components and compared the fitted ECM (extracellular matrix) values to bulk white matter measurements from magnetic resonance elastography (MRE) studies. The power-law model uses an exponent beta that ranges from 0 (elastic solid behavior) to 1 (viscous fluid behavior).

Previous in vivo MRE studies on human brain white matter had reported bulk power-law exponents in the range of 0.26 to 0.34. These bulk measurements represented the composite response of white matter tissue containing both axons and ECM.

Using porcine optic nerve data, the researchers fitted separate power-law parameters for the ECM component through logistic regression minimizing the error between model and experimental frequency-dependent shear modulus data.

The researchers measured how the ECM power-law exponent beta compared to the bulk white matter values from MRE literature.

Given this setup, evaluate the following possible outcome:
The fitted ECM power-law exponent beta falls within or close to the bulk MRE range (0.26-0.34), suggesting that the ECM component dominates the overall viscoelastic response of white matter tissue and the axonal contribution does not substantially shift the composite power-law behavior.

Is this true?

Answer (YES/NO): NO